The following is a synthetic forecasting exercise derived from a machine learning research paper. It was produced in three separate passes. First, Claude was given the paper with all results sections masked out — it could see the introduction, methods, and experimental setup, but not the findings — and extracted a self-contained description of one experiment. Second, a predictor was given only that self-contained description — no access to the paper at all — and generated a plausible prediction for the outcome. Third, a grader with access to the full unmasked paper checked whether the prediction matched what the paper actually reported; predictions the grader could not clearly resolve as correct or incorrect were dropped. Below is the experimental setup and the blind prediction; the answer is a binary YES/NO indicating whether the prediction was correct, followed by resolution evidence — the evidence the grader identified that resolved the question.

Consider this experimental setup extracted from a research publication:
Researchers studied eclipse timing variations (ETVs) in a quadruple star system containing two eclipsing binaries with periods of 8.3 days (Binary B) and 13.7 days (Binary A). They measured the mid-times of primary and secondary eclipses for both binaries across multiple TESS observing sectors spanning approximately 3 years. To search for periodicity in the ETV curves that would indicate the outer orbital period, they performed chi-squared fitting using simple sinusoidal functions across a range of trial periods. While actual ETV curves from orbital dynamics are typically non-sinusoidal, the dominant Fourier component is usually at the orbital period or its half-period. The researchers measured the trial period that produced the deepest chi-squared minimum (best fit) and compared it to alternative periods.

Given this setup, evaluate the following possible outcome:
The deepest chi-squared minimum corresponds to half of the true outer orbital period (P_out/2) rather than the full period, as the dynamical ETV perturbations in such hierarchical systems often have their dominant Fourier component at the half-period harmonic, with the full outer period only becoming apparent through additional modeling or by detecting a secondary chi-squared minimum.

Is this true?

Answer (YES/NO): NO